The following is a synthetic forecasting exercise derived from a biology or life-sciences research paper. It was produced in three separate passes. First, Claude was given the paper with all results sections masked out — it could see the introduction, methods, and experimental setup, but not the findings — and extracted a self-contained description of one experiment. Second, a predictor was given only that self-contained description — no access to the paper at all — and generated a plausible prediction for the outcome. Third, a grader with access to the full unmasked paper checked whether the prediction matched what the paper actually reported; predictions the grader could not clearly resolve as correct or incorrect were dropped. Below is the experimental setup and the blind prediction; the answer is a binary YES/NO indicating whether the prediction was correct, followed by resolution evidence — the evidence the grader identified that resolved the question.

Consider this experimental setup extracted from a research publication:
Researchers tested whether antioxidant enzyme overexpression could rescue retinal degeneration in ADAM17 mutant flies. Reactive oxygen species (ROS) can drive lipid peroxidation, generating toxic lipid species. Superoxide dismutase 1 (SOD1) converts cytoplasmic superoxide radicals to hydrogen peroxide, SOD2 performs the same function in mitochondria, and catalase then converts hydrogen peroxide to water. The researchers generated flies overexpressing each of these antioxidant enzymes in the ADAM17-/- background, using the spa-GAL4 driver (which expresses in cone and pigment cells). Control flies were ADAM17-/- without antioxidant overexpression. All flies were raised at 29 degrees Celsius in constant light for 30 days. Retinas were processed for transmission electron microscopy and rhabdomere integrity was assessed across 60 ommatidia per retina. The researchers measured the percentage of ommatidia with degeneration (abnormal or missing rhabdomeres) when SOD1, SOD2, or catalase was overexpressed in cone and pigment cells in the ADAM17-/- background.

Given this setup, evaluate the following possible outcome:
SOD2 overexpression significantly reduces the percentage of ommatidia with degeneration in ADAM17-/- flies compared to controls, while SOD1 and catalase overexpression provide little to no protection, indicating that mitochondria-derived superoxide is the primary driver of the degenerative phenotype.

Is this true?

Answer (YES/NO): YES